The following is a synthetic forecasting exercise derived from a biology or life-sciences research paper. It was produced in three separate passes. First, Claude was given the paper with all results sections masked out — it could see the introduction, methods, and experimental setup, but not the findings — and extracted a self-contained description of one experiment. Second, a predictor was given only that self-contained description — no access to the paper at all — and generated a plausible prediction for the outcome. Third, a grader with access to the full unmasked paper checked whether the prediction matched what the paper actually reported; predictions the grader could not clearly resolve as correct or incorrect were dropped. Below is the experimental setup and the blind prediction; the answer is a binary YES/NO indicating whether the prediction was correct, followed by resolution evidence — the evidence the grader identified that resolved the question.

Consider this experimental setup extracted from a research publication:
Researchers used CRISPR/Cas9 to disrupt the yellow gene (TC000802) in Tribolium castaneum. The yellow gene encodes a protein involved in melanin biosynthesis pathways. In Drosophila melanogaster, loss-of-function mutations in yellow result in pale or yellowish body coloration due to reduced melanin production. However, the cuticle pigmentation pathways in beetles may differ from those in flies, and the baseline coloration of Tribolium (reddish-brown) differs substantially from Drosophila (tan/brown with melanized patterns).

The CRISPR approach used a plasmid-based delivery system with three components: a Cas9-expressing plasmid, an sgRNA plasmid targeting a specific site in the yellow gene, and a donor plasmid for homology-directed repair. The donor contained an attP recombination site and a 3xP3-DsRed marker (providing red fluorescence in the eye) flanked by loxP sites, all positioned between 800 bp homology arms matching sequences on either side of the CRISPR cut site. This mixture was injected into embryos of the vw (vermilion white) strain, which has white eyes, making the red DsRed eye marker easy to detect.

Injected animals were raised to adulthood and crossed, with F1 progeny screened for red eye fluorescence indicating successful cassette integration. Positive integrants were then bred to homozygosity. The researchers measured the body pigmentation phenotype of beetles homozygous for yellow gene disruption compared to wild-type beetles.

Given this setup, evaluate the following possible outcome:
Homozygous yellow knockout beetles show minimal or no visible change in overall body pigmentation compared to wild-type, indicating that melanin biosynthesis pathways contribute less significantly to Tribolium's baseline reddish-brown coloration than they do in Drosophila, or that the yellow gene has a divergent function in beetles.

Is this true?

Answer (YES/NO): NO